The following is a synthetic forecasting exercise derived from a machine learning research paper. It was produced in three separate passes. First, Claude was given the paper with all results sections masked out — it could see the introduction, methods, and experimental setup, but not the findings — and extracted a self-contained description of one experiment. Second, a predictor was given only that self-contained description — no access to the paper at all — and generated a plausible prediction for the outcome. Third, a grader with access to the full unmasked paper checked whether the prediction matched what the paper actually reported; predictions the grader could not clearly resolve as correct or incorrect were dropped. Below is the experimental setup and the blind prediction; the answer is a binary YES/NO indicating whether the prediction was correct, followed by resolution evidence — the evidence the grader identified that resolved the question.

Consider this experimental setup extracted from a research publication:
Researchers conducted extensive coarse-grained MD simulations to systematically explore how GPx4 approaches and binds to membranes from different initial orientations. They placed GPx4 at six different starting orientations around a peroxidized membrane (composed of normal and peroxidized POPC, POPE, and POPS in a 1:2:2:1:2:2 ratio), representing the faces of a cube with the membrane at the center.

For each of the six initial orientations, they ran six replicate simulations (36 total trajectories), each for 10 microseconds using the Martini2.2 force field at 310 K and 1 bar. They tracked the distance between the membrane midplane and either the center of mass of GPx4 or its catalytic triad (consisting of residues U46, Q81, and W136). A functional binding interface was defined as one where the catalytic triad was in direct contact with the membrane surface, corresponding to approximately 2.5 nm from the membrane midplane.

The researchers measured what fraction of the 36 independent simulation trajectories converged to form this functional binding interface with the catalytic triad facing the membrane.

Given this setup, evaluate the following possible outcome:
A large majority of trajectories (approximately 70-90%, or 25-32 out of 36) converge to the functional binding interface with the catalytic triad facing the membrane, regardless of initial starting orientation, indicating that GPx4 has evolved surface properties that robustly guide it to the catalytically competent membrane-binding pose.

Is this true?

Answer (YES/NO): YES